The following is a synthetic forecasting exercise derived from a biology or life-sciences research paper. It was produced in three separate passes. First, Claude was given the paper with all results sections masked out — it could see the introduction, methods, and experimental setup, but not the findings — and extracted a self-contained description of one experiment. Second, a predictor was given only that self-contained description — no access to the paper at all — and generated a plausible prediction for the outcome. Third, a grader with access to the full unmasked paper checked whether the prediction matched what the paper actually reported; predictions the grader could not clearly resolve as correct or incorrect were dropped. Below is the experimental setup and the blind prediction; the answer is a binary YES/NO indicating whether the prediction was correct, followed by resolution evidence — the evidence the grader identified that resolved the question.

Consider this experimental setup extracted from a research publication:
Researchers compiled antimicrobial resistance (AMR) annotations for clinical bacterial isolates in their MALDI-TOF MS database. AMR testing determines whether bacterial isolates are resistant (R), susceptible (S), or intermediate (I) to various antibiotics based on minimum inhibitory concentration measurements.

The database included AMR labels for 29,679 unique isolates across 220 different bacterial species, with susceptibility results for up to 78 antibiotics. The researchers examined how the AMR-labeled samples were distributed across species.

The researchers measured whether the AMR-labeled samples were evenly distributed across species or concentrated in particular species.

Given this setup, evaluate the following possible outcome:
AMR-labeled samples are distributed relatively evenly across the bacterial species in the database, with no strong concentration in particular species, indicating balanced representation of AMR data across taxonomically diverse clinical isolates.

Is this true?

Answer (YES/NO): NO